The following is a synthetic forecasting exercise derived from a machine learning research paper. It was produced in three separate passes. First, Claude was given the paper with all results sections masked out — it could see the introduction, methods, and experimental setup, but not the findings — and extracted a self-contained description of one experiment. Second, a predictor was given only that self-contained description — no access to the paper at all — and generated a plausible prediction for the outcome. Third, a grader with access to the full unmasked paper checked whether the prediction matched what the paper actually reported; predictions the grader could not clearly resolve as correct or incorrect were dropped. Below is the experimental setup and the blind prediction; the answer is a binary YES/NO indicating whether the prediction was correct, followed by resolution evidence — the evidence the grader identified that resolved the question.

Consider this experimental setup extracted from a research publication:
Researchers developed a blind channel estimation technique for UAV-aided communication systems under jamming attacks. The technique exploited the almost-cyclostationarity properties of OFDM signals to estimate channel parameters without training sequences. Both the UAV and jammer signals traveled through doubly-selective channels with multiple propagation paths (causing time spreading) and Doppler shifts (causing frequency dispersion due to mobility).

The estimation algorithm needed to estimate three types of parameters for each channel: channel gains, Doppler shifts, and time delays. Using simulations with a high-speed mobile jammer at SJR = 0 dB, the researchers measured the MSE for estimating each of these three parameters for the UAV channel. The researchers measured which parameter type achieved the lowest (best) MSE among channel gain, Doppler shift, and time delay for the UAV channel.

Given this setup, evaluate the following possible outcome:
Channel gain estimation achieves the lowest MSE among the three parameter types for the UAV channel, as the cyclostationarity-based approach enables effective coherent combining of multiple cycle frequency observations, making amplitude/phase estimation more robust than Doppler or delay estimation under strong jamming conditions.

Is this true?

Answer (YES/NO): NO